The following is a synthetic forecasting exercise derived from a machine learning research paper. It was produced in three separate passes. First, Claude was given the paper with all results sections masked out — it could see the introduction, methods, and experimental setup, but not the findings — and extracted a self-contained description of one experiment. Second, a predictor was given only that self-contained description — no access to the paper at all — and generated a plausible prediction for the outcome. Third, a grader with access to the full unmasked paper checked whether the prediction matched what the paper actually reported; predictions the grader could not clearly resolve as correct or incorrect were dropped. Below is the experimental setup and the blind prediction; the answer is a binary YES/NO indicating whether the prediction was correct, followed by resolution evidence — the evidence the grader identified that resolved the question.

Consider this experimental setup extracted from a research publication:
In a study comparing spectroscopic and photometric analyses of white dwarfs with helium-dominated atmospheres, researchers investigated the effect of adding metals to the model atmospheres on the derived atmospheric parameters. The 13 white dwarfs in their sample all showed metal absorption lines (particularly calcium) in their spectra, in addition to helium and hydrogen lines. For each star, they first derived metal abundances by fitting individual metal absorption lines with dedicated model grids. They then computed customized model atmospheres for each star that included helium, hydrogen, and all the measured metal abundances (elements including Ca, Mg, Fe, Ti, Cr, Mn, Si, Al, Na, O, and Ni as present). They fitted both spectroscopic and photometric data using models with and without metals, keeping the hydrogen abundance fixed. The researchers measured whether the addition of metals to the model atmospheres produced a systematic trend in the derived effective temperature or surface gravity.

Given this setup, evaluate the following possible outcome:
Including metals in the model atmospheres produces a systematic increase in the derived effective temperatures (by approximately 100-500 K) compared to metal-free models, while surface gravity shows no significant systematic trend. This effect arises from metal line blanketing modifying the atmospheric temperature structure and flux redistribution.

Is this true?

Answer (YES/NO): NO